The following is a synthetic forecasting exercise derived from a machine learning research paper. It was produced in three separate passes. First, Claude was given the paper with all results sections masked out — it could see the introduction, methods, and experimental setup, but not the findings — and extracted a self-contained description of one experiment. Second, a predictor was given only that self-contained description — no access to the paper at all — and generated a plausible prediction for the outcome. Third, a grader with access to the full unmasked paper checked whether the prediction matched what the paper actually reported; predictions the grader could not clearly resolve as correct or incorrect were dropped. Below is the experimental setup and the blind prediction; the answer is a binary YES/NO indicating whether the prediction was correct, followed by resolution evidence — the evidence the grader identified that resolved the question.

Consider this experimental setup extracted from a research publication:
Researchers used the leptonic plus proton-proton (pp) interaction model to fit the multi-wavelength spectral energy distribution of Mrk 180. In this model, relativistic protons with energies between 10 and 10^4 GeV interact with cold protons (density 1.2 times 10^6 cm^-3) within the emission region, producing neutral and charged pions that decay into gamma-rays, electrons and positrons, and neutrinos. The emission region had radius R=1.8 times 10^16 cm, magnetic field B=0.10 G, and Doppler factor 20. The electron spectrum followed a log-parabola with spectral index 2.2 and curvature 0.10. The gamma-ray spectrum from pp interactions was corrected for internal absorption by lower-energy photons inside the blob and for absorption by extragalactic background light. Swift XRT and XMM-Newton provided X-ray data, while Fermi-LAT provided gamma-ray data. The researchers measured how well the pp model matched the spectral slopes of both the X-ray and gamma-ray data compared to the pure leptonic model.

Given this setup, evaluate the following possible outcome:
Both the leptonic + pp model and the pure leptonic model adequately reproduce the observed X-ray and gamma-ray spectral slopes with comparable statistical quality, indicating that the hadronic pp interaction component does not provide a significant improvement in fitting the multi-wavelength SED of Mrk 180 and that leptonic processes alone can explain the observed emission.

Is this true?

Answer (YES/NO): NO